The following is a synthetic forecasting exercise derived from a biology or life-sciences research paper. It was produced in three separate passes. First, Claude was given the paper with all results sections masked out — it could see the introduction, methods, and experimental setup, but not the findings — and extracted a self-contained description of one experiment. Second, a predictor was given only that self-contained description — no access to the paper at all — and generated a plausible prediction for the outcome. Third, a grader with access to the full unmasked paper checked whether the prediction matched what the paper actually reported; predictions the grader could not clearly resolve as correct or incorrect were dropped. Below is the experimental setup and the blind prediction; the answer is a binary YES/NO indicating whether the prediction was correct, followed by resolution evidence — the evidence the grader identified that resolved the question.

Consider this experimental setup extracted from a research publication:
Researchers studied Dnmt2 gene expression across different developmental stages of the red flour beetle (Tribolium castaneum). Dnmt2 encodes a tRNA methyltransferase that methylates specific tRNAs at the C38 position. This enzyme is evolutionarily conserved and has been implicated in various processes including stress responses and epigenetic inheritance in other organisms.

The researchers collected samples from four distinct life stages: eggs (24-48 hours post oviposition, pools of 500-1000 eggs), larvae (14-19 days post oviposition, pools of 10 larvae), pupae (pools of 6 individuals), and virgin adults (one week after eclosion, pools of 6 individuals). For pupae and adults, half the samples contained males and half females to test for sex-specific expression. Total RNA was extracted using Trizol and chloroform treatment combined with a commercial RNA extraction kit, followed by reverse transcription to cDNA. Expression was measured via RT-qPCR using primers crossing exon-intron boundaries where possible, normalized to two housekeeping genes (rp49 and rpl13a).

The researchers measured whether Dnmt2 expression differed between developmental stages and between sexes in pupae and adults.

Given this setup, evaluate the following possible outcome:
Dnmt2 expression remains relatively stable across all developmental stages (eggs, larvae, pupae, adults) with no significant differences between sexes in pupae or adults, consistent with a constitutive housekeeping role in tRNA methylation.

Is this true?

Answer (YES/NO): NO